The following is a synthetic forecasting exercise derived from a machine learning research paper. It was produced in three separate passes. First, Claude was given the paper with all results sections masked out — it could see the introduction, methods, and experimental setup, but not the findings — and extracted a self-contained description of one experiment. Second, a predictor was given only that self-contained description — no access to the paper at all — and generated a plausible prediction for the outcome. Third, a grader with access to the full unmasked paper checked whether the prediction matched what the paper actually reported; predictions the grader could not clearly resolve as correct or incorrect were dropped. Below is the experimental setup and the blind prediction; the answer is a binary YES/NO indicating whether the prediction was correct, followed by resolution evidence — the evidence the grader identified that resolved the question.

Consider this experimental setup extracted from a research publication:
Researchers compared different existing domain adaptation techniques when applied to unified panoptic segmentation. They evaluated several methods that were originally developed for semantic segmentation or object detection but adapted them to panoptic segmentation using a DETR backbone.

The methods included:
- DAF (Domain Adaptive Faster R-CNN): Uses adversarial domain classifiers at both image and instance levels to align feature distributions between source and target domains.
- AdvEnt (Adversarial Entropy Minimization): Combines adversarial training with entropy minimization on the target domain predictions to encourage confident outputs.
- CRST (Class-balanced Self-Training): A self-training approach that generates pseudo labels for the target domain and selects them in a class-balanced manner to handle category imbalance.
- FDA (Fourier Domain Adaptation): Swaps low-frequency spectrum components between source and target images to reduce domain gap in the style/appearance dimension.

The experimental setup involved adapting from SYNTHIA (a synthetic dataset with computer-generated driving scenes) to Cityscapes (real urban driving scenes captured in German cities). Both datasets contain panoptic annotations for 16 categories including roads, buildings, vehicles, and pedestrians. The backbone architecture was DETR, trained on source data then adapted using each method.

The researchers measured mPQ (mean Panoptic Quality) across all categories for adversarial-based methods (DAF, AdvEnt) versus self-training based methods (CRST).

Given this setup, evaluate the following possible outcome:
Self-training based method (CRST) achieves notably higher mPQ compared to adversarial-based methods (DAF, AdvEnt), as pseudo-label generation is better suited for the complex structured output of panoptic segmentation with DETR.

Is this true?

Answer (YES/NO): NO